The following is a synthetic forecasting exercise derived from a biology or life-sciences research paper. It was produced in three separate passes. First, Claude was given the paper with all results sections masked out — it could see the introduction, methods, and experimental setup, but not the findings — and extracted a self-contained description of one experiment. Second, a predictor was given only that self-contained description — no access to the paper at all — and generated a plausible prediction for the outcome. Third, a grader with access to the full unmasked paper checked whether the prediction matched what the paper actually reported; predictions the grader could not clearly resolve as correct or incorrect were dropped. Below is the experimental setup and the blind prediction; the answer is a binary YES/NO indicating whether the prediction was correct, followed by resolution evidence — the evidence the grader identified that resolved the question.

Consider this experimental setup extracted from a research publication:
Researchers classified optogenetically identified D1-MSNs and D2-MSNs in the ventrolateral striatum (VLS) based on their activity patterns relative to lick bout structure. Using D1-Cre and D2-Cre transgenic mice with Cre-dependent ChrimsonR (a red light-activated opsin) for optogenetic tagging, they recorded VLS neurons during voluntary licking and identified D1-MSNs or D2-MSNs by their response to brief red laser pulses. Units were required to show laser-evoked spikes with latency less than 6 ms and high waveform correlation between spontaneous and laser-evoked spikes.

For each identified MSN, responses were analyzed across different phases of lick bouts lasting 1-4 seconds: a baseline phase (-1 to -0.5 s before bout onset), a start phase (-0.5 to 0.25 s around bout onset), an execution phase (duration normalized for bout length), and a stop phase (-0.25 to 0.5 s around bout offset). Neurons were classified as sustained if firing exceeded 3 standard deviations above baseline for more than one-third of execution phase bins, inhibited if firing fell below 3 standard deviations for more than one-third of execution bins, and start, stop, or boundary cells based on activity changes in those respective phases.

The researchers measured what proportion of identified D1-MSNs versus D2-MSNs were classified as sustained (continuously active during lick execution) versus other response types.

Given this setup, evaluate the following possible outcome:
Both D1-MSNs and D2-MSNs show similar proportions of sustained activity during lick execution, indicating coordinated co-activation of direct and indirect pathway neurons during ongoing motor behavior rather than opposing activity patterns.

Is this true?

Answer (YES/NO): YES